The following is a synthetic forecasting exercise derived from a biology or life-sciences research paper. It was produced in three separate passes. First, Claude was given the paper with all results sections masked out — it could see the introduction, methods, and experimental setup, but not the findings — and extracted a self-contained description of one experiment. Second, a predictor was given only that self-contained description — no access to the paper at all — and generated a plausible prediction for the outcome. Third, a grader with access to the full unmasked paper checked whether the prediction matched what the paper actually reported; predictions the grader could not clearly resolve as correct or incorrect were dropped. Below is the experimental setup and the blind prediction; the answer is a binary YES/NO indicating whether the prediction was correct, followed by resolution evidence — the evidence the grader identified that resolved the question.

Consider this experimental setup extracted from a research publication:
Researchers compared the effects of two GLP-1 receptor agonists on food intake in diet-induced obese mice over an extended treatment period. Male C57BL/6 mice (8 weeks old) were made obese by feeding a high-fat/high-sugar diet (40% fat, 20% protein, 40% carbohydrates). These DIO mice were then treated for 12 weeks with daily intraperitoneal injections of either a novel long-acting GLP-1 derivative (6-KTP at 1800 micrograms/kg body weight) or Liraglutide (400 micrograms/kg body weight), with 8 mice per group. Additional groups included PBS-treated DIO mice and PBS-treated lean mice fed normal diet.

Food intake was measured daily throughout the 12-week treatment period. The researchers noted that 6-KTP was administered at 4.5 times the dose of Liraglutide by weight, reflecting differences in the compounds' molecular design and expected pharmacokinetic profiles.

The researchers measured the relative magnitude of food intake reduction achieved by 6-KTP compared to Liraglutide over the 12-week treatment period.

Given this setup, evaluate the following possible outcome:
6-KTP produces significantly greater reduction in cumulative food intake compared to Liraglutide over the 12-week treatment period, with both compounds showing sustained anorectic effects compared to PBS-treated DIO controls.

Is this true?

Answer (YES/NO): NO